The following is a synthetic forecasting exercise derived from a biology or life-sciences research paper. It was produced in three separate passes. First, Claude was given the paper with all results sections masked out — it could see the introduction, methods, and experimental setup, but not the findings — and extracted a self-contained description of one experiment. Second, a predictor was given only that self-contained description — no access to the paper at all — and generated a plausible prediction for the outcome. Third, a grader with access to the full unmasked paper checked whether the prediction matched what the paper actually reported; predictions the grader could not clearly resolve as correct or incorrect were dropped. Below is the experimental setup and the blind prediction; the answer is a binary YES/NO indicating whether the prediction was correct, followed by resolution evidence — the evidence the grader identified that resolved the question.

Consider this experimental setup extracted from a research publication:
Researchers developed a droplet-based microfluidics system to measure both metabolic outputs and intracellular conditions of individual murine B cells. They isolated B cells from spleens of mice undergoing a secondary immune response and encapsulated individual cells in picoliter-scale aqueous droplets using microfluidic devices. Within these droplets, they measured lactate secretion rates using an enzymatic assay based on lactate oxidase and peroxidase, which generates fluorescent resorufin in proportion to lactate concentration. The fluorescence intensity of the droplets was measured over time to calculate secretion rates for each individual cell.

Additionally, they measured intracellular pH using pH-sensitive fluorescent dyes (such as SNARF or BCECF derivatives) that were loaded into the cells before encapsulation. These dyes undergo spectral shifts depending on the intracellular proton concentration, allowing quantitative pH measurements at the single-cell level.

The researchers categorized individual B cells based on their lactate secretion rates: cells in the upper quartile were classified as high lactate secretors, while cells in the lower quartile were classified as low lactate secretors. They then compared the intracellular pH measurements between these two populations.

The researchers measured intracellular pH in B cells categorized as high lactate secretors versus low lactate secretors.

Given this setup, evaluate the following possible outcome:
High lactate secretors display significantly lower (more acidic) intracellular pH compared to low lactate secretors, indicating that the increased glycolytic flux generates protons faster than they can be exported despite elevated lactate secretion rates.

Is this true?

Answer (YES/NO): YES